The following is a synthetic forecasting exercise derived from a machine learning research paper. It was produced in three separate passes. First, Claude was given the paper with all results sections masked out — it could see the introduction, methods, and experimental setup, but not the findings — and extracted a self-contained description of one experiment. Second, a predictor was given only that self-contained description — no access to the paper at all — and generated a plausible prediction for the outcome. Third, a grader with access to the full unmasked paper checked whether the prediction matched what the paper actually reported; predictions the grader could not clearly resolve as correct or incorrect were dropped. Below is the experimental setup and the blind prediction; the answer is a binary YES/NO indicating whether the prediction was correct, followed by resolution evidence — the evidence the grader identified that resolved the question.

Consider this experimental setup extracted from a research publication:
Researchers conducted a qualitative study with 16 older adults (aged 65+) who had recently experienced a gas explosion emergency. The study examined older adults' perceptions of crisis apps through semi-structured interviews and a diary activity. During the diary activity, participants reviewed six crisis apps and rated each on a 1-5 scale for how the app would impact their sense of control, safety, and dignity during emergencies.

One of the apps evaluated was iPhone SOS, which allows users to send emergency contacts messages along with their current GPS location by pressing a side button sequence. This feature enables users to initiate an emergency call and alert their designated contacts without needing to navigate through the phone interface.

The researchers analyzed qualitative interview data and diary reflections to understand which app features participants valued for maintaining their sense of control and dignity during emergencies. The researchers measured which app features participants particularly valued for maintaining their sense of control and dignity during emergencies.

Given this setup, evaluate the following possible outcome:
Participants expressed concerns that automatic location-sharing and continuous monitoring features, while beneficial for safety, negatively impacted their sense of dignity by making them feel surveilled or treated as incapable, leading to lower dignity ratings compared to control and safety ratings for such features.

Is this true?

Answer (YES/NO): NO